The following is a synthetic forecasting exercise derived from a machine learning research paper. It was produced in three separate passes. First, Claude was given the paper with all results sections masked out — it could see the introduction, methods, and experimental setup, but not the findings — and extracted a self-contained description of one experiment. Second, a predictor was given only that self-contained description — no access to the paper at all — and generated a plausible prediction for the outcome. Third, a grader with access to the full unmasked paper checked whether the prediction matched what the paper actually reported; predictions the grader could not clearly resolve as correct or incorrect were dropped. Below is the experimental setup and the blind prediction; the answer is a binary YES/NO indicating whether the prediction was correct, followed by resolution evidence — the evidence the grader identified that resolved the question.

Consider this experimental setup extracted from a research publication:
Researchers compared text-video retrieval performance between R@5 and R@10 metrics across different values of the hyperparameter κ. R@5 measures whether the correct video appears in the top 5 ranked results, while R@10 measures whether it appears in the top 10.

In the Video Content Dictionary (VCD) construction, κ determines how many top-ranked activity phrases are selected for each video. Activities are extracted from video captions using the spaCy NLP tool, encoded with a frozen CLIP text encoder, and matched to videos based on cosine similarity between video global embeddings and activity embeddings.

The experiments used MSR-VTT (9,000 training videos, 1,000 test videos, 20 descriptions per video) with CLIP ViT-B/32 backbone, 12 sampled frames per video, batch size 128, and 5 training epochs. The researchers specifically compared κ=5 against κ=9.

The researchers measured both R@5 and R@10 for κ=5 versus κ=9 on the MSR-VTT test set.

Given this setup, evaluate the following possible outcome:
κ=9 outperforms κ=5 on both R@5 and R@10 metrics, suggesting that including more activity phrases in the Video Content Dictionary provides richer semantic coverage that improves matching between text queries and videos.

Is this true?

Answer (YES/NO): NO